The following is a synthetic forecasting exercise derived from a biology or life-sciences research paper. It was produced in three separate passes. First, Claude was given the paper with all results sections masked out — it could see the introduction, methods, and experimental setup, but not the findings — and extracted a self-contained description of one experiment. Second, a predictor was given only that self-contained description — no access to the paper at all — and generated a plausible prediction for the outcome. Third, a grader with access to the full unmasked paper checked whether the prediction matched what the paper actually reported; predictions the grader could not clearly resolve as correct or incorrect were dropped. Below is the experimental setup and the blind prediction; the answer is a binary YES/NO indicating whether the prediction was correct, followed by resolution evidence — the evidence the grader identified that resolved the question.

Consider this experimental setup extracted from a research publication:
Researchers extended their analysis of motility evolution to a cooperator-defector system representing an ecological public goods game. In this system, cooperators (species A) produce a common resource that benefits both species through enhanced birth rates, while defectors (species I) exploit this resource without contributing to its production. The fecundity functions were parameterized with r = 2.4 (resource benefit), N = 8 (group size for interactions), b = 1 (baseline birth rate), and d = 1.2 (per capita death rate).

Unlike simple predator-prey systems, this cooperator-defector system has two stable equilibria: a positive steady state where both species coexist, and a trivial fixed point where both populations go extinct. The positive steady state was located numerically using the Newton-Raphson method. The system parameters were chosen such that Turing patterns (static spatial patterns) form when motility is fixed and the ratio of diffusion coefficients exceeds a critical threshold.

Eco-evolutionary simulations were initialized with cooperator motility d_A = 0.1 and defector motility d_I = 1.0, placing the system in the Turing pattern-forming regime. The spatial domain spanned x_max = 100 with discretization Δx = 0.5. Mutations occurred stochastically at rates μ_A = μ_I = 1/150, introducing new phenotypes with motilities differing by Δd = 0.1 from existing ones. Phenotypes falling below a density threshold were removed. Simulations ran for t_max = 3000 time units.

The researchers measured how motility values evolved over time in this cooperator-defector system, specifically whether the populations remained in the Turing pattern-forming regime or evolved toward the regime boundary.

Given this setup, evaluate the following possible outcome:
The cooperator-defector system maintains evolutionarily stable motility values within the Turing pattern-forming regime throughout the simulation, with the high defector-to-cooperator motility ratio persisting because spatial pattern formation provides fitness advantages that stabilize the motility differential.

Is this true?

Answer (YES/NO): NO